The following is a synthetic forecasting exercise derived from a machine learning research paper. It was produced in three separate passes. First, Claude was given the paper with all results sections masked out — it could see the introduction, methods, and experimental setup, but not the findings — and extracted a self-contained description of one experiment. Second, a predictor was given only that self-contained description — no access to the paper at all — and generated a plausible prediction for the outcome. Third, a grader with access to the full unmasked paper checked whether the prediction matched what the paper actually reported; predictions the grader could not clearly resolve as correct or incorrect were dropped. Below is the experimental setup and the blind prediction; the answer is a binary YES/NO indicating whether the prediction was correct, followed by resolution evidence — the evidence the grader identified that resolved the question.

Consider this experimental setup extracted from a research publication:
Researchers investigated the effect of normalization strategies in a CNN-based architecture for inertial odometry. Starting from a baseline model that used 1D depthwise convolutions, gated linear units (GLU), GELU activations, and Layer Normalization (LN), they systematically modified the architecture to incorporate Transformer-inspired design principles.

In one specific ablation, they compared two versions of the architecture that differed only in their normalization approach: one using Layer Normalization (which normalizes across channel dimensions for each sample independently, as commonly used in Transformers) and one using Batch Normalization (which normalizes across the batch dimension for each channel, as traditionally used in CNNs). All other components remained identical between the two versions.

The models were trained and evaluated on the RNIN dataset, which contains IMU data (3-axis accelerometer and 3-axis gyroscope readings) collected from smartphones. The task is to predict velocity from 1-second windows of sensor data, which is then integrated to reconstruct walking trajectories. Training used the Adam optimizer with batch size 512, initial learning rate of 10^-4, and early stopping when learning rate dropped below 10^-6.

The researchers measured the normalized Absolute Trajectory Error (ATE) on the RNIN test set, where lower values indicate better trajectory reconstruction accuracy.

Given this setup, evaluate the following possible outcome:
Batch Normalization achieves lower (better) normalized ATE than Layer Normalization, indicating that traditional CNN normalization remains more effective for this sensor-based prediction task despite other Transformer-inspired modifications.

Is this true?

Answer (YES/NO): YES